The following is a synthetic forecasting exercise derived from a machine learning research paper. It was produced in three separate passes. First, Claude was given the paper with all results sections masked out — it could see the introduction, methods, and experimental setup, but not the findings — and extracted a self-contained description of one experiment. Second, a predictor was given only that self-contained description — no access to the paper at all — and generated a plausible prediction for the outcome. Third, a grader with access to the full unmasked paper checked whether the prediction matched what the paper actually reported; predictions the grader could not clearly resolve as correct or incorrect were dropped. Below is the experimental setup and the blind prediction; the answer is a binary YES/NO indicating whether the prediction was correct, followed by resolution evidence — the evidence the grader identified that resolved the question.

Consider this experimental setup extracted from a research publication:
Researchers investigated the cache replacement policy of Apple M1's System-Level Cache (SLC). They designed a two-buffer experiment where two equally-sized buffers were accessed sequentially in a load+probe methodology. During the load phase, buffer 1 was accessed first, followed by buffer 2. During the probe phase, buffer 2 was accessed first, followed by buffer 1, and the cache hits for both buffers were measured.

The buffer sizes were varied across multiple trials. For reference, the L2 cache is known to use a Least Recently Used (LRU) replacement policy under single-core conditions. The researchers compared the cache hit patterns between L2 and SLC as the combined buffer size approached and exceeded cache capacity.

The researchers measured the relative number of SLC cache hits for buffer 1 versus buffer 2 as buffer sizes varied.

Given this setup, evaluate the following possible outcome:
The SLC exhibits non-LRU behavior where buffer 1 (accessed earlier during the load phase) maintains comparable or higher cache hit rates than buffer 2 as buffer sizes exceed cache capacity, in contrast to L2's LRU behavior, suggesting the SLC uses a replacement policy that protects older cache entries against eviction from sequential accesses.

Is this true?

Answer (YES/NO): NO